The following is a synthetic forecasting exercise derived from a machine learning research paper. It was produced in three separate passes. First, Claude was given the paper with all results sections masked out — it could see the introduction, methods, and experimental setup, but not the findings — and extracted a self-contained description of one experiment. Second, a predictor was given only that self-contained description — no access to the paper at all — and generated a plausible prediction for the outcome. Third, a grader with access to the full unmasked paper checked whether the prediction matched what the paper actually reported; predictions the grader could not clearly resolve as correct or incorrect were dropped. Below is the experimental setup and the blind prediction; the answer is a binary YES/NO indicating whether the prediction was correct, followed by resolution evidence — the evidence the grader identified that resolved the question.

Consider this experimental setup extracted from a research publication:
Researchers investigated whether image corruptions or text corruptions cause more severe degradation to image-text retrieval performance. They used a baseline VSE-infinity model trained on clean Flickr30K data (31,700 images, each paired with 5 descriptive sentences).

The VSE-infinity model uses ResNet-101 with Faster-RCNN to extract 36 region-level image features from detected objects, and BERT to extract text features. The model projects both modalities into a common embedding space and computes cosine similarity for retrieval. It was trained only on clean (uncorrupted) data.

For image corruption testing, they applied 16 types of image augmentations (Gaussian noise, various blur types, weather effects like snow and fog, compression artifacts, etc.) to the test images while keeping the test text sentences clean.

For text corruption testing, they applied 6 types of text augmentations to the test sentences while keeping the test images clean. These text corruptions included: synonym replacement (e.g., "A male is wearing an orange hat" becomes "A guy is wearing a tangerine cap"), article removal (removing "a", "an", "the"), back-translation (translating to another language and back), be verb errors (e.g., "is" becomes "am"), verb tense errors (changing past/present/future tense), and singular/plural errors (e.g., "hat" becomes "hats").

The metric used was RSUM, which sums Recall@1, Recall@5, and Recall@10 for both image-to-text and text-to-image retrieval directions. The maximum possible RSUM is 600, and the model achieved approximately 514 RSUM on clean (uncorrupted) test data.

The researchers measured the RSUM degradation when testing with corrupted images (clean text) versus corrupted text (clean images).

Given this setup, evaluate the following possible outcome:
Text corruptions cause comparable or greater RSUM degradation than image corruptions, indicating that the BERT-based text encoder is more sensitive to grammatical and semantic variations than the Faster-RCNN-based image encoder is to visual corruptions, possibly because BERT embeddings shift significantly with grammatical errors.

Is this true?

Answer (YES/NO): NO